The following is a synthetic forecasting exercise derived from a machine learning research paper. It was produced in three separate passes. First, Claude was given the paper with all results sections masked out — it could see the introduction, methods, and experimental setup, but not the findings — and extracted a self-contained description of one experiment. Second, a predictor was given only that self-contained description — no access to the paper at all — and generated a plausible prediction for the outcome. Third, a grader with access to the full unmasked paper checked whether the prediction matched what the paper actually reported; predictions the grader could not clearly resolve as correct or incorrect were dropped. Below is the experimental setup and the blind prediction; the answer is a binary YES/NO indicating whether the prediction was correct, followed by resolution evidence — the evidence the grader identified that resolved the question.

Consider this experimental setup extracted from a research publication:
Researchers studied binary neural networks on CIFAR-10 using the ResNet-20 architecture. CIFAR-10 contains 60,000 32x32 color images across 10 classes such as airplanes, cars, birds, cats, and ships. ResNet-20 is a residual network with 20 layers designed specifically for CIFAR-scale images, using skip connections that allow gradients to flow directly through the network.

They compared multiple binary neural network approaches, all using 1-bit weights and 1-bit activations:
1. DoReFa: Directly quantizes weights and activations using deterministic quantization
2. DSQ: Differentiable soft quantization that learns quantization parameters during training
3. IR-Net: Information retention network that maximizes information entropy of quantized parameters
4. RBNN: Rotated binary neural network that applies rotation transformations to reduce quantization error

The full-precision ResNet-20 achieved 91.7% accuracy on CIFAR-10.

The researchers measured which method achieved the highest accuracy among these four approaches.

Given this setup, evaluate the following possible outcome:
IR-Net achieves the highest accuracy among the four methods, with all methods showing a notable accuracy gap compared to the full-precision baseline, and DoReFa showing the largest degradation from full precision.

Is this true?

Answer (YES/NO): NO